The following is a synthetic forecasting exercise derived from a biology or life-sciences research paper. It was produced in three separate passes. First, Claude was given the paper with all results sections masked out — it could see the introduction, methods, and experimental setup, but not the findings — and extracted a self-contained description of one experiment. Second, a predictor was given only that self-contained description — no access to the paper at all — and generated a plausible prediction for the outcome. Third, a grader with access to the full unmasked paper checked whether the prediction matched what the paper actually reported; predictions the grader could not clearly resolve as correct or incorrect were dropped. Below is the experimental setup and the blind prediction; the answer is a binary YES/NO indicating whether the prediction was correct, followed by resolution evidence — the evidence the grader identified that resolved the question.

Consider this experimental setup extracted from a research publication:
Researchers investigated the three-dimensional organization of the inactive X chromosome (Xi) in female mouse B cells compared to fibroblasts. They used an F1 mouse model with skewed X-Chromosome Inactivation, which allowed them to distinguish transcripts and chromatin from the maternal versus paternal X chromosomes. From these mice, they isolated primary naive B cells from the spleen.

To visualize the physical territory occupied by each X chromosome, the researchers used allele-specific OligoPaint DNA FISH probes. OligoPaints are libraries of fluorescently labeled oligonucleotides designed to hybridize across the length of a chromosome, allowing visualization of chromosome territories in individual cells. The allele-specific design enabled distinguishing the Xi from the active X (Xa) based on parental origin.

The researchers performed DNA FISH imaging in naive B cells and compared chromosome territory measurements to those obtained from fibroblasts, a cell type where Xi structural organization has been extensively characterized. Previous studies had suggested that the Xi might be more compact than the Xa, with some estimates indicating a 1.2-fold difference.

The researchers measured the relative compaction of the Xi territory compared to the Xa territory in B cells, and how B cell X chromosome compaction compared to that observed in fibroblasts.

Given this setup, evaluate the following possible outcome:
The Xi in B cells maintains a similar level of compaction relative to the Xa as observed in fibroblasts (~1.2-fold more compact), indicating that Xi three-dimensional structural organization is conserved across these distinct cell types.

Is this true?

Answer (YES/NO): NO